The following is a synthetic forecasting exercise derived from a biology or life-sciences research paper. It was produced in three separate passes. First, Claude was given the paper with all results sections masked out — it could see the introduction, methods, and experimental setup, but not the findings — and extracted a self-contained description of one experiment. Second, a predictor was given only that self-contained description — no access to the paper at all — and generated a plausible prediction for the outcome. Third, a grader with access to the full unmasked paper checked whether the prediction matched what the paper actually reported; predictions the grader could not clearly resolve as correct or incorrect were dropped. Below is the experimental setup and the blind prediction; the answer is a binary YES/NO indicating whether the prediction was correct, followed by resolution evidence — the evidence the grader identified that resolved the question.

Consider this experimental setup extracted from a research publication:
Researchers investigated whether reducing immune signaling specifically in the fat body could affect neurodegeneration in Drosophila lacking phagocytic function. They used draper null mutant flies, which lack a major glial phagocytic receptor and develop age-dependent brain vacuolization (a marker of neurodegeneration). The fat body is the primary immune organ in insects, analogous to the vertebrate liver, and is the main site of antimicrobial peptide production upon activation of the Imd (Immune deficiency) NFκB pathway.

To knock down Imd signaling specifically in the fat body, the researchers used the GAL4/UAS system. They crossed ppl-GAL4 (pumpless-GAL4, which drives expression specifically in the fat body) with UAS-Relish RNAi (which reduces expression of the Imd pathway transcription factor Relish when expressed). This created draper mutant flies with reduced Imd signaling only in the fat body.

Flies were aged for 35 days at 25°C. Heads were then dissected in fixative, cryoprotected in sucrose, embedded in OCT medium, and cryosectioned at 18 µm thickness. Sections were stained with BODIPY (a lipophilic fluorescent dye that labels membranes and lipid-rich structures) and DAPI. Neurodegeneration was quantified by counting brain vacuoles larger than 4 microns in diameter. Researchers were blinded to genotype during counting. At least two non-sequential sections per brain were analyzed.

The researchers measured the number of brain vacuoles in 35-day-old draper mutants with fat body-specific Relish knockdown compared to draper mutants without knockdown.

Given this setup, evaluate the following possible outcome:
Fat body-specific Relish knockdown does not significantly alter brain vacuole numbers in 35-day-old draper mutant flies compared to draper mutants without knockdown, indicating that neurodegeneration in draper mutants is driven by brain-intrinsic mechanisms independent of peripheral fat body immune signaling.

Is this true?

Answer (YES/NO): NO